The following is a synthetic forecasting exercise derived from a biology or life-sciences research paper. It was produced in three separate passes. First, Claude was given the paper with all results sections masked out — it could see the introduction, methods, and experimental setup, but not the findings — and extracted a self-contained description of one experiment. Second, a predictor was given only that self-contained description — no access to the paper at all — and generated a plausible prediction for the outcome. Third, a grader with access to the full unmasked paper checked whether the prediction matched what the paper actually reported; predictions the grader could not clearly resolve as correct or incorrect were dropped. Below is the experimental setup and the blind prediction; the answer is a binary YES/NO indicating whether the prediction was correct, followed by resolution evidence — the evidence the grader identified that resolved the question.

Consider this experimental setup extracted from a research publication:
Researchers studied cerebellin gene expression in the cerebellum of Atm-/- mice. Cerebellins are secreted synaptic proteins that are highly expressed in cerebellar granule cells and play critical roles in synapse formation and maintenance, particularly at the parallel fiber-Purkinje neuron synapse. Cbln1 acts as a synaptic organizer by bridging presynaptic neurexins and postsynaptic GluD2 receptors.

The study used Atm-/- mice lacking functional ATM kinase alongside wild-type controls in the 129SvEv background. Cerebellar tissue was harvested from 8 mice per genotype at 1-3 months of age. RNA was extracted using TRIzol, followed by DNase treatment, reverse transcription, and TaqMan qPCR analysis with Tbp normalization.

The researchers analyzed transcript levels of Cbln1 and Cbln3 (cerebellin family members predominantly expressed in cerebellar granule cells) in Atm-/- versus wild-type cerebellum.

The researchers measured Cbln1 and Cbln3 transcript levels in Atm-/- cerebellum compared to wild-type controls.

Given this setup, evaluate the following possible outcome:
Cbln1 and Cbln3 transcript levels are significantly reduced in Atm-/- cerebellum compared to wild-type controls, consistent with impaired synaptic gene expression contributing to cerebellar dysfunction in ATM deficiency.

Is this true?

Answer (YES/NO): NO